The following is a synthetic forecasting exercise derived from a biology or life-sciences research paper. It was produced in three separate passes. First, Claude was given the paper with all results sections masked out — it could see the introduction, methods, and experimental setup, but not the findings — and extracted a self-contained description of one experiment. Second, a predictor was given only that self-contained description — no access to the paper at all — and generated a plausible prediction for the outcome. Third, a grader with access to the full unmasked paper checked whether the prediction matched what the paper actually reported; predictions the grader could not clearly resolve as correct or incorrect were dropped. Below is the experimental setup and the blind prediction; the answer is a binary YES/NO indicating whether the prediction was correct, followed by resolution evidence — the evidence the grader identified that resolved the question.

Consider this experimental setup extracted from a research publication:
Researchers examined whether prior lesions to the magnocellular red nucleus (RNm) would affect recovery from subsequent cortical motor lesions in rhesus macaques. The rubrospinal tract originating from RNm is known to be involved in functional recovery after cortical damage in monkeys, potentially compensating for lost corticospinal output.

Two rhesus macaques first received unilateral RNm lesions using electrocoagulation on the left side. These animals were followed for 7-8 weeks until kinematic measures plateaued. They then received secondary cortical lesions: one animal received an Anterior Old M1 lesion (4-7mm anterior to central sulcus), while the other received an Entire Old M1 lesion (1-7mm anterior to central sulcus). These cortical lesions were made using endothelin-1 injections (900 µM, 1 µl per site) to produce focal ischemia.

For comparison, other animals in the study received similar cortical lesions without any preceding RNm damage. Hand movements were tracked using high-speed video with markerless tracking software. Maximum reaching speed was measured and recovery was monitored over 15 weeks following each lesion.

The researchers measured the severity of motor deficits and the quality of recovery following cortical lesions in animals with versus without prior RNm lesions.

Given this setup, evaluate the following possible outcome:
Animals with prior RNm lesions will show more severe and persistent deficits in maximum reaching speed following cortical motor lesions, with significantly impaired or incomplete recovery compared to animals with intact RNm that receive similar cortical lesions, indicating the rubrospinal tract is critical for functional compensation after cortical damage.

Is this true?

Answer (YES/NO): YES